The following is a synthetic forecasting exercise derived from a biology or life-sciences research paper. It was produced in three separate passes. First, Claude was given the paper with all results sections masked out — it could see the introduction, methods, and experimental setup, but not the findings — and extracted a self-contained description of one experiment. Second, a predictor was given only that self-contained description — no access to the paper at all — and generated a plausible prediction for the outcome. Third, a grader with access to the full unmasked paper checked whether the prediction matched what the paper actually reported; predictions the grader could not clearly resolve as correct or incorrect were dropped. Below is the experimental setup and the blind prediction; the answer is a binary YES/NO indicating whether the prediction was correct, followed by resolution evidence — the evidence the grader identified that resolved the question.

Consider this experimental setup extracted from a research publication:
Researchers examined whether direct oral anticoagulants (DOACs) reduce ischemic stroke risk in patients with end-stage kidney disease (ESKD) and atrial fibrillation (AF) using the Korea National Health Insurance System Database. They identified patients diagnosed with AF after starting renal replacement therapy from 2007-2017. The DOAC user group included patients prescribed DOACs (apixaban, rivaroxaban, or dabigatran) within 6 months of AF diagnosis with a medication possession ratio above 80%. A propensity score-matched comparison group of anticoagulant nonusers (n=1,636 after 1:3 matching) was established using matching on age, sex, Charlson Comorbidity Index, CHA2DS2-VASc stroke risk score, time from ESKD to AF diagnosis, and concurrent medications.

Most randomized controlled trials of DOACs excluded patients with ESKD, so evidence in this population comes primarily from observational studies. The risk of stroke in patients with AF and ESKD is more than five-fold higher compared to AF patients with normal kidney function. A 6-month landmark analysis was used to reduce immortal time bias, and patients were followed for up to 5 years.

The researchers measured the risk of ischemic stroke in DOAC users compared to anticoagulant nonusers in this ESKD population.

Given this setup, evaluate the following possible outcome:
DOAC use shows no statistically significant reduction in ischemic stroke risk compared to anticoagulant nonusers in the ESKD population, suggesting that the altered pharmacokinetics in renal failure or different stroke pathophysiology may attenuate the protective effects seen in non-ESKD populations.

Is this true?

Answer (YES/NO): NO